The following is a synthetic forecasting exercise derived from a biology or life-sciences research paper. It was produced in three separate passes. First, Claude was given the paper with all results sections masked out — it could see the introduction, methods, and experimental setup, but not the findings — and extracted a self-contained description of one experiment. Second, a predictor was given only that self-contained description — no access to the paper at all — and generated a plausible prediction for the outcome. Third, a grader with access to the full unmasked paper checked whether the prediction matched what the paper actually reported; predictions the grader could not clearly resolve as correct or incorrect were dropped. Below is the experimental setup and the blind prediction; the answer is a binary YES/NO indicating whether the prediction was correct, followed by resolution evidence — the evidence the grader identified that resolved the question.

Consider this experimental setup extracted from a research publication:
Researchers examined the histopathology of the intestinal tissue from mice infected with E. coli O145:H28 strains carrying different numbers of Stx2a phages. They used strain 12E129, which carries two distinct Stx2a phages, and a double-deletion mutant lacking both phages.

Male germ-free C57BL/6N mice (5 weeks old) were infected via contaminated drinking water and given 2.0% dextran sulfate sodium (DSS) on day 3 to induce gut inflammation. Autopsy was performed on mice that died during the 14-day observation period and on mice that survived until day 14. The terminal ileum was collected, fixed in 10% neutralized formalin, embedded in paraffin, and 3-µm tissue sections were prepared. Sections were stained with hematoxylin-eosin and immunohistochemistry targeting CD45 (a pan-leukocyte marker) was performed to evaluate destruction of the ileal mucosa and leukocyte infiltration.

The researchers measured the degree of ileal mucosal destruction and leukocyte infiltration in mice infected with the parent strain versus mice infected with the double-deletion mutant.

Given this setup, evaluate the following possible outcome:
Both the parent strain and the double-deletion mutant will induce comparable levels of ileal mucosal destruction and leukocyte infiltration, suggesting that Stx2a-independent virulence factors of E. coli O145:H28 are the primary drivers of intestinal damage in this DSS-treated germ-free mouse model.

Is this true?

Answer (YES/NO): NO